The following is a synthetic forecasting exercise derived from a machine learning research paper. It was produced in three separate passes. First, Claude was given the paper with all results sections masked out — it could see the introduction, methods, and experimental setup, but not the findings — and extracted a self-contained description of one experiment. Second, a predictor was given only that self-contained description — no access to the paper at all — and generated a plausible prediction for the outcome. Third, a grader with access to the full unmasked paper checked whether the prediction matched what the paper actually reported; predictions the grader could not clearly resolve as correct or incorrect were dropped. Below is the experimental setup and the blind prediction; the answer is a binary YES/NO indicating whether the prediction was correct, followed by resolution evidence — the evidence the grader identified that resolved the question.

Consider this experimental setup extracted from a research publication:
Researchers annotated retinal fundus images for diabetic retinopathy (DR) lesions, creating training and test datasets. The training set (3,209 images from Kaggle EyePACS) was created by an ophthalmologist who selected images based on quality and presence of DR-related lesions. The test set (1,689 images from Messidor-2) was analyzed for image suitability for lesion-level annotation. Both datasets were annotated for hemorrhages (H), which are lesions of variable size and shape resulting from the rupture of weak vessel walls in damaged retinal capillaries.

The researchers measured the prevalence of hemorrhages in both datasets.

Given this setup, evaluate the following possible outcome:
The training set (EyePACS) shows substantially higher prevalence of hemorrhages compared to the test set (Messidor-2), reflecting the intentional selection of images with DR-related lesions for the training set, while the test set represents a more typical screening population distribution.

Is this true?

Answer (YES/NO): YES